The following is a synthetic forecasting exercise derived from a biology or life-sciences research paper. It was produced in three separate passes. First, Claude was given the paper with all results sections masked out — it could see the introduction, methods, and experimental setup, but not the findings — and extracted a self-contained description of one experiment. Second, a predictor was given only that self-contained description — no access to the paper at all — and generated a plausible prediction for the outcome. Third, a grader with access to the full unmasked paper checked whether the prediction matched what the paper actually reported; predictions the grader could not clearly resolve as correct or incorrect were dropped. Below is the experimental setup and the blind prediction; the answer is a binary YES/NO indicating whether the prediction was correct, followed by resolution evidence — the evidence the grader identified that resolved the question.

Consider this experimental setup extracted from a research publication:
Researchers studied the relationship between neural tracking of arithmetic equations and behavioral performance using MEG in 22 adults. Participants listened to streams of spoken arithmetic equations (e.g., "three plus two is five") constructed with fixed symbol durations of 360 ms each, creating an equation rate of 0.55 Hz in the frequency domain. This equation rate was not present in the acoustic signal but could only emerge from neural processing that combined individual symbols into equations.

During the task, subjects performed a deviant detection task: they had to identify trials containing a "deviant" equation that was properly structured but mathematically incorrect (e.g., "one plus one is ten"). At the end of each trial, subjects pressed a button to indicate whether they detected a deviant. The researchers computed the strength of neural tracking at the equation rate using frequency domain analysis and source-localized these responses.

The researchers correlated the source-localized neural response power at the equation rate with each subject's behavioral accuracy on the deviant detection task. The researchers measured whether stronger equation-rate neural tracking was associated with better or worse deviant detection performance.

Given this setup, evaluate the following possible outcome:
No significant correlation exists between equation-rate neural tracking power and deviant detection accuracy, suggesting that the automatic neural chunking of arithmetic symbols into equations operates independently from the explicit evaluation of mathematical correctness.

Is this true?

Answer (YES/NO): NO